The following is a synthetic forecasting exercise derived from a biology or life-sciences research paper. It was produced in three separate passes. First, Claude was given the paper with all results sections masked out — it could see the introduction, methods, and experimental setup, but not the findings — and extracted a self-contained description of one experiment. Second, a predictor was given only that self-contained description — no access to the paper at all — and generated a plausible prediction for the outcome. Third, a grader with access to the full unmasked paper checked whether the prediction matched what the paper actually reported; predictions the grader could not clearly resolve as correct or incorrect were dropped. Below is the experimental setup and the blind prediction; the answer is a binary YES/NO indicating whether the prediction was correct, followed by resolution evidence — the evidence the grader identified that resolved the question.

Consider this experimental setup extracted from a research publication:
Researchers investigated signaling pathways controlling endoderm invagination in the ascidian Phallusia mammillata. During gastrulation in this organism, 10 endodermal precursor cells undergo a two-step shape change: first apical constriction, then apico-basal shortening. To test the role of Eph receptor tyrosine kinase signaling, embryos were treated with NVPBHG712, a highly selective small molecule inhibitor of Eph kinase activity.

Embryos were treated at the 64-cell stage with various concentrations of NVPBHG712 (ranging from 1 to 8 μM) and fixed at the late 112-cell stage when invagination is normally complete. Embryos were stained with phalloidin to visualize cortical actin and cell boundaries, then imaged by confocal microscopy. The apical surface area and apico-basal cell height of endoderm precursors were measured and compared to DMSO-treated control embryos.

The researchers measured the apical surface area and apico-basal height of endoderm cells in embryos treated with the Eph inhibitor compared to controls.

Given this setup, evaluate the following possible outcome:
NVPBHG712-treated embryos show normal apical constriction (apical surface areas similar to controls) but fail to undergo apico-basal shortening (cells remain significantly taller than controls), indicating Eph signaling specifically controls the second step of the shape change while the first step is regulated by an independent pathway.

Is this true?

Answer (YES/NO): YES